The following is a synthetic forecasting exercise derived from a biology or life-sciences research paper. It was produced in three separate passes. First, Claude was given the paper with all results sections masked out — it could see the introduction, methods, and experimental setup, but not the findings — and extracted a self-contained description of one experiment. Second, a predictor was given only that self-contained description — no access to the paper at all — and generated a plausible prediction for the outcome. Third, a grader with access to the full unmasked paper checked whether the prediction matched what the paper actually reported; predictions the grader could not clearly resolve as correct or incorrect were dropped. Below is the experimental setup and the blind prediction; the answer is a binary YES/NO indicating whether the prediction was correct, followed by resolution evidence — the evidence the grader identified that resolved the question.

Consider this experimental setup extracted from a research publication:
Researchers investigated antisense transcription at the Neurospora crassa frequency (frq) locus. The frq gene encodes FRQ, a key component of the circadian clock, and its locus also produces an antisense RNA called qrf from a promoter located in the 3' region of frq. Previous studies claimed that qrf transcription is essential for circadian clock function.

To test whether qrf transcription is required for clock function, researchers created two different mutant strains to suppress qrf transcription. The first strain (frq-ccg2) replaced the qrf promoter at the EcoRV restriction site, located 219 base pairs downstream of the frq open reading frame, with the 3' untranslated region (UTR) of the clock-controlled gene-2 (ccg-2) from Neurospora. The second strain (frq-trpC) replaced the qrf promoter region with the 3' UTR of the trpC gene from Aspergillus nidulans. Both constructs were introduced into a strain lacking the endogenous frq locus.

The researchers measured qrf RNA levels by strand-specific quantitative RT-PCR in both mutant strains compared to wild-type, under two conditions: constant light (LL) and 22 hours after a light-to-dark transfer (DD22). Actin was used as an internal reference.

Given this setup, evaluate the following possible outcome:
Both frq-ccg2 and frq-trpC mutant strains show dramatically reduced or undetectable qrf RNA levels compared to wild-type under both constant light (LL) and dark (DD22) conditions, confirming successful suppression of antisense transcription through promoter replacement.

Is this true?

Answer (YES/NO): YES